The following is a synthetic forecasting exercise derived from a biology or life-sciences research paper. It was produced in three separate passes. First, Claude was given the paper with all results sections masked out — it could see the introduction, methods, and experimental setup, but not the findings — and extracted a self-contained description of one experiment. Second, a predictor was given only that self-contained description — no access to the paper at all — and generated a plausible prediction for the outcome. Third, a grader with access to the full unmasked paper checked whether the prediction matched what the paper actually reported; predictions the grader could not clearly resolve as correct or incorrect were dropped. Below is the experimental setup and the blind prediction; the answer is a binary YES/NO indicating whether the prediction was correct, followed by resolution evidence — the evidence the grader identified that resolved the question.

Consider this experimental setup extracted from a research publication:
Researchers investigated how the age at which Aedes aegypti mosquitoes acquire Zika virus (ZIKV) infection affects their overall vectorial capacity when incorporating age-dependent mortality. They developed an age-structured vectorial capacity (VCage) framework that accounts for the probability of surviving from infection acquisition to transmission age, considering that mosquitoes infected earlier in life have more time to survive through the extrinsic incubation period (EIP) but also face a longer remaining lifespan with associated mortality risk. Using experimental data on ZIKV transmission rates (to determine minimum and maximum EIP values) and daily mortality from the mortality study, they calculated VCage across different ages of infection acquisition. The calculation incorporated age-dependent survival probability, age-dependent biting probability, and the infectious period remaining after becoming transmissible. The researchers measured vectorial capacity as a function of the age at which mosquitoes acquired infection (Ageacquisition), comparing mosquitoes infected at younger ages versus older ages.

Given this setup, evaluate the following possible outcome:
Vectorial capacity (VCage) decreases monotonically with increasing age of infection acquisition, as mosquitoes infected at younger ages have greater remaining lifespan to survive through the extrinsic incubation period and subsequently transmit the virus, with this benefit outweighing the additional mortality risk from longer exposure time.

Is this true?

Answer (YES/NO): YES